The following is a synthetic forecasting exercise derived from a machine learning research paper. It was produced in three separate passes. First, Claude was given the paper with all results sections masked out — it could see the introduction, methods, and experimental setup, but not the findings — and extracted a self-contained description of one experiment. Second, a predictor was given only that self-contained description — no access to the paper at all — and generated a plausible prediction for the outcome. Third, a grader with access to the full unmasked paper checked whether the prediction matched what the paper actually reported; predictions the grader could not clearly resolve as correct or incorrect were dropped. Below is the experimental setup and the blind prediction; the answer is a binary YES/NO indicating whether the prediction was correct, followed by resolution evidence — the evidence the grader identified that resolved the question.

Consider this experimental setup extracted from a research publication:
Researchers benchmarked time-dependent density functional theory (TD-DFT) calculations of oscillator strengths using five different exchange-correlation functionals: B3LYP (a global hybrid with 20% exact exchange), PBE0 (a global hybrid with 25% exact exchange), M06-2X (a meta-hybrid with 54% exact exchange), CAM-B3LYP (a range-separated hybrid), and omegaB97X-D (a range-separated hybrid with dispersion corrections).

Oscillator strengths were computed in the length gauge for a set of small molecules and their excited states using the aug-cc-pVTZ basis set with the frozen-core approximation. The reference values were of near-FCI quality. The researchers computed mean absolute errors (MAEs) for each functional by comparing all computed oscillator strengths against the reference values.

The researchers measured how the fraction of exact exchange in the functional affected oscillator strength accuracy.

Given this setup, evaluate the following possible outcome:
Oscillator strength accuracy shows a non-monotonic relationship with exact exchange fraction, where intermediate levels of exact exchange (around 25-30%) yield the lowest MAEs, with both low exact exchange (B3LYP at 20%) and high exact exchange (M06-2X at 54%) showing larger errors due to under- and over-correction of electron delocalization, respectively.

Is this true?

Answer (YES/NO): NO